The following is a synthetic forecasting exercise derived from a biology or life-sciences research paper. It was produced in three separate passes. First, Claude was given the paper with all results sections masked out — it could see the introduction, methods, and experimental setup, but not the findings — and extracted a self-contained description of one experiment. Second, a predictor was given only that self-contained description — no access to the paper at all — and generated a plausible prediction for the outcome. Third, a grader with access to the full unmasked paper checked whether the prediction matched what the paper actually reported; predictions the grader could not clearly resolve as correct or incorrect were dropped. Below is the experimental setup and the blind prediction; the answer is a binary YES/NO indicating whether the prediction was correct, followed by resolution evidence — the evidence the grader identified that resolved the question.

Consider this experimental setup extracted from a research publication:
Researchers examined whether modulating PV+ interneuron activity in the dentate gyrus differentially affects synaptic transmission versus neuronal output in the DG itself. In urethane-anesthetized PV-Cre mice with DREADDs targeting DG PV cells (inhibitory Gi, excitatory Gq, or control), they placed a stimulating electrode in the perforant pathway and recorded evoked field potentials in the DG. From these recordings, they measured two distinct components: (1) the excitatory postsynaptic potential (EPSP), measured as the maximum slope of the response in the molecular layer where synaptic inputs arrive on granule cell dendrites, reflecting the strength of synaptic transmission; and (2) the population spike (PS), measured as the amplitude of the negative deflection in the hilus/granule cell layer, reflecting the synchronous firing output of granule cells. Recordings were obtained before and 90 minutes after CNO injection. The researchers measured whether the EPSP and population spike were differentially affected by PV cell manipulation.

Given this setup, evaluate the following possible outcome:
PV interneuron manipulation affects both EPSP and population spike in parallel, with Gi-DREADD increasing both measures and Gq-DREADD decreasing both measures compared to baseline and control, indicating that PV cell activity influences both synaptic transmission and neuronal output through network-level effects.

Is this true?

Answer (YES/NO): NO